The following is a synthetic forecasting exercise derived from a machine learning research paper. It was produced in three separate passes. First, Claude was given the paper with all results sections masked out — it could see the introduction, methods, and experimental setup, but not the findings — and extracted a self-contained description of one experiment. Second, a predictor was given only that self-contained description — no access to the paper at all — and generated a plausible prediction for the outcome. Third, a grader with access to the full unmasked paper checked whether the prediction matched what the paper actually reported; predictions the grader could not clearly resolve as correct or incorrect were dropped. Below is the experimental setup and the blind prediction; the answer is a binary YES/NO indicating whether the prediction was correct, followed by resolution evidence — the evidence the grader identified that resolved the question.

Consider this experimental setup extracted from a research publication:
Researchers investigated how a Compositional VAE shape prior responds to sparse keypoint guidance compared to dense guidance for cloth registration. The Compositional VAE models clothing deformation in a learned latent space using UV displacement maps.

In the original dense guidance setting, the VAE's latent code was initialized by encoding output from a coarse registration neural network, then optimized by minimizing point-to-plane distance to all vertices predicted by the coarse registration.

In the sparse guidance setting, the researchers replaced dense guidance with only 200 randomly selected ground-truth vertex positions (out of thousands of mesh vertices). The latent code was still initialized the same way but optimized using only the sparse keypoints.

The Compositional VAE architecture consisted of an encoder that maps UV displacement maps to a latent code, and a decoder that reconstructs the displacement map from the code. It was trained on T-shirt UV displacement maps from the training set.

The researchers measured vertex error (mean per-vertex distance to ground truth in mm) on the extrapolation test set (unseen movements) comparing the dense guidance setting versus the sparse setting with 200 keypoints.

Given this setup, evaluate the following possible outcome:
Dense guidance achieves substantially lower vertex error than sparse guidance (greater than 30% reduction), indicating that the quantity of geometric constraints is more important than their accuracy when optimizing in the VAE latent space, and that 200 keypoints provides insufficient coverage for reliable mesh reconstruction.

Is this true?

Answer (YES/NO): YES